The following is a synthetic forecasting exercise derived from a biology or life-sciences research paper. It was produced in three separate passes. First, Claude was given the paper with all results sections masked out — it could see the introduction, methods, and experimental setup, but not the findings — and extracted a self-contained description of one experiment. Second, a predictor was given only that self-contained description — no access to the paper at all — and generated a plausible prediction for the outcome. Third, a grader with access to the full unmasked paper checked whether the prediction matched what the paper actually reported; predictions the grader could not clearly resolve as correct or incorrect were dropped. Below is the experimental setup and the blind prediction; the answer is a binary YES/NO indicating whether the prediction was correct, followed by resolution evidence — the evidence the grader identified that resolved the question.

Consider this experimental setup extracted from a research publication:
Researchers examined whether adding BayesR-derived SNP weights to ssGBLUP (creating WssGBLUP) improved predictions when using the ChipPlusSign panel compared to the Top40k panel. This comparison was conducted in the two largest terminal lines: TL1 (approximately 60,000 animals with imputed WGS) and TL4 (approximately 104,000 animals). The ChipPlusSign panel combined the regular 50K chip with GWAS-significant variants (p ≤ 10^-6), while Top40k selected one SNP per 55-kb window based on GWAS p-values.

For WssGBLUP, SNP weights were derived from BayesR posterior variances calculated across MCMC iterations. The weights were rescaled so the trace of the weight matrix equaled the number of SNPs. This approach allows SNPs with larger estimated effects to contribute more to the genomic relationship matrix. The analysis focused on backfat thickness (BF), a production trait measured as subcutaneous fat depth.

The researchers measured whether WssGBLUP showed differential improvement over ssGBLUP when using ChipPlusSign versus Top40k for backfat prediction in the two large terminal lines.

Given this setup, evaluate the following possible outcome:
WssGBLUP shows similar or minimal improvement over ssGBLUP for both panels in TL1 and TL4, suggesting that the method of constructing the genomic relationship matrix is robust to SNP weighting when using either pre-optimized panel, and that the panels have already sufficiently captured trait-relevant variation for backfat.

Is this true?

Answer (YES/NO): NO